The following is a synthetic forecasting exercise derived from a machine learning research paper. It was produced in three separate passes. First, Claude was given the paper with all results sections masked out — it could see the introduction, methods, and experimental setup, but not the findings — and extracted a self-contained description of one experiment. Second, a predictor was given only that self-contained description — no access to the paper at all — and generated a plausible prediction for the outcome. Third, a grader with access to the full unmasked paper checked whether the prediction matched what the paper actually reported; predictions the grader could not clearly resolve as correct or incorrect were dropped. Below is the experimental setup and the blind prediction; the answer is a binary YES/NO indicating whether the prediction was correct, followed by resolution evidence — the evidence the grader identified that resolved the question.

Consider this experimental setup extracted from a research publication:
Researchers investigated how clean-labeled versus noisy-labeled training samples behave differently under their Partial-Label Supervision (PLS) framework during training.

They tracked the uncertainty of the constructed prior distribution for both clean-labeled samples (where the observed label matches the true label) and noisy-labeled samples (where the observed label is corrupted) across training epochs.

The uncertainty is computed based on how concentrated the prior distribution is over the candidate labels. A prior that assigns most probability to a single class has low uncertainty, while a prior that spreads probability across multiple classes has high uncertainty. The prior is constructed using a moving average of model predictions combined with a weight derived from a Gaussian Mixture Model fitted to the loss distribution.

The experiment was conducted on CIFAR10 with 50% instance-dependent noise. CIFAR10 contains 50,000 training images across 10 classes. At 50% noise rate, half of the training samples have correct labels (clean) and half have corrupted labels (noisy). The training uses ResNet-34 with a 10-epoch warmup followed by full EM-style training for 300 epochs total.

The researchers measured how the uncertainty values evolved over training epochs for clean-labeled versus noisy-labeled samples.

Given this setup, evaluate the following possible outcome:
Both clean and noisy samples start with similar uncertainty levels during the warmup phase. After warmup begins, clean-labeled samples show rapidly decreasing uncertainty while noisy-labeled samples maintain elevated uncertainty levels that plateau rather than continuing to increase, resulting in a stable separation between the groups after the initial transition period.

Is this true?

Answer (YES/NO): NO